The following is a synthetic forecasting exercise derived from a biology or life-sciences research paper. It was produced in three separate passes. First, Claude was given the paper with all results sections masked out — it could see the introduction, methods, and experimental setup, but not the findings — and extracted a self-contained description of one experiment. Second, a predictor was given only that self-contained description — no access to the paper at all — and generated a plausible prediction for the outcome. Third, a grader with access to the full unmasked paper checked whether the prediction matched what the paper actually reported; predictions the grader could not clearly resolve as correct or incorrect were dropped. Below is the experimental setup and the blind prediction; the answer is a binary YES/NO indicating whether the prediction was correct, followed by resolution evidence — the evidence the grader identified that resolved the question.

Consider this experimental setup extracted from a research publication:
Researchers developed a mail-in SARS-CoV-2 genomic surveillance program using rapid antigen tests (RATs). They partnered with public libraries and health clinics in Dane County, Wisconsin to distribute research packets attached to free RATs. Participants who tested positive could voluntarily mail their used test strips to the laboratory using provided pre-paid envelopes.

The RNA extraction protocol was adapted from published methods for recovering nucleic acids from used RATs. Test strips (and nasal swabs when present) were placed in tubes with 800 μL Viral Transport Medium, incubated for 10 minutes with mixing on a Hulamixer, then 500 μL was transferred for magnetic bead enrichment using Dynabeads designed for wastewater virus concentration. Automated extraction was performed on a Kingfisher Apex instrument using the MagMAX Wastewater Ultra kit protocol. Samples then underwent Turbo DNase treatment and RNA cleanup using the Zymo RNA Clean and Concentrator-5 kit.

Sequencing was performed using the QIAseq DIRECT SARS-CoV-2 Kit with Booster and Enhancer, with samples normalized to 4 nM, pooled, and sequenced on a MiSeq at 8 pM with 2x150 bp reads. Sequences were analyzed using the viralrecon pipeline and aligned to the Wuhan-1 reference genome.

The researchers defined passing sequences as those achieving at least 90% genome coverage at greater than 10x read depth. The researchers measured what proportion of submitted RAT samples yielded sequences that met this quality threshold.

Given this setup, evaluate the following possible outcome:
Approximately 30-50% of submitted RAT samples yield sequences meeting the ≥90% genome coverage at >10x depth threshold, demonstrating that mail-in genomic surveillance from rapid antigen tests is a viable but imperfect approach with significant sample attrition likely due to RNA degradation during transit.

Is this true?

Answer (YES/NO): NO